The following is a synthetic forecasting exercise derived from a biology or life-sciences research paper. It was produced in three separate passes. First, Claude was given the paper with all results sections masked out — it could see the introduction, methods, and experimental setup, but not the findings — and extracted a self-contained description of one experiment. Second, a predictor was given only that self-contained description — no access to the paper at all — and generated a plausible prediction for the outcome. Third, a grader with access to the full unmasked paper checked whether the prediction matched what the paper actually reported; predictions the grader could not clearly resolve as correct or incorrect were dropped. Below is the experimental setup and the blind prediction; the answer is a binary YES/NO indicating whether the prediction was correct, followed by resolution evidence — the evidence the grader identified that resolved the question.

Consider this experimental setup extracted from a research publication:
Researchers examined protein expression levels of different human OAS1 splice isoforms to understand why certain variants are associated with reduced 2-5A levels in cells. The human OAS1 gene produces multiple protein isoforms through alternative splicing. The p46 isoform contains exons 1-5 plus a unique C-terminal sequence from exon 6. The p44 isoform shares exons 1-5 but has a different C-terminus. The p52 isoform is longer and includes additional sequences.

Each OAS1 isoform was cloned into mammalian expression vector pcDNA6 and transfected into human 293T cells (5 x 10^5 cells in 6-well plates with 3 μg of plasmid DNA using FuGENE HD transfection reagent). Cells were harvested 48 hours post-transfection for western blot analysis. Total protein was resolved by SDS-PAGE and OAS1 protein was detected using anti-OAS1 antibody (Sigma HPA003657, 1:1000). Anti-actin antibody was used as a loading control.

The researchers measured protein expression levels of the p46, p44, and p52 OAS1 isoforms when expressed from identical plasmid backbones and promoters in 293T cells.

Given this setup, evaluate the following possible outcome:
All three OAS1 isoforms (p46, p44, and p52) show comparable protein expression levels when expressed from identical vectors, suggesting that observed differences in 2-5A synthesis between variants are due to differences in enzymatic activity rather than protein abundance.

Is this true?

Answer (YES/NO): NO